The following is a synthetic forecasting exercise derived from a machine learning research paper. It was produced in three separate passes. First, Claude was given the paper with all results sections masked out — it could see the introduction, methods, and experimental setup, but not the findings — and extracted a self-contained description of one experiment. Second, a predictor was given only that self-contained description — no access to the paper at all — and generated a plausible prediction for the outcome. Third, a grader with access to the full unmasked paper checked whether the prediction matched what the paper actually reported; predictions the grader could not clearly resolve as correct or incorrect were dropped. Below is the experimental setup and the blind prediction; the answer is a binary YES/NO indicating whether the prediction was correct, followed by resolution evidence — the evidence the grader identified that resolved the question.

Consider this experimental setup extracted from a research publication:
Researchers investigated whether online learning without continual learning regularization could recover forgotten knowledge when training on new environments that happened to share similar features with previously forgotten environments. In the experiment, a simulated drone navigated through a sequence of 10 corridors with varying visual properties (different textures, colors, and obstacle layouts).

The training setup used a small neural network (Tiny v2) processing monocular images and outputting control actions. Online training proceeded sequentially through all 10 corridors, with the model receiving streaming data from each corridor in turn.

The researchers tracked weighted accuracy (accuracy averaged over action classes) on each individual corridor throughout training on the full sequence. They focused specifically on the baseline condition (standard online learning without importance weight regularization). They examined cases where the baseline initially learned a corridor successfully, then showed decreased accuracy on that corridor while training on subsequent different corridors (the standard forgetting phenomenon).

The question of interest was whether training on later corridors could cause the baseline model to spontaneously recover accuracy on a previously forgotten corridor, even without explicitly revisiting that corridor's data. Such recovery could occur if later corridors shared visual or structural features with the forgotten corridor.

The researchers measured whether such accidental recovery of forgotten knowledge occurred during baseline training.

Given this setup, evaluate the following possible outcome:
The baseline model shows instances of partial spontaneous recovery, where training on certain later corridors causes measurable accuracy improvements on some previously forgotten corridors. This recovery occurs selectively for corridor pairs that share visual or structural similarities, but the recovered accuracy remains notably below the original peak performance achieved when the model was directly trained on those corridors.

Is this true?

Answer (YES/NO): NO